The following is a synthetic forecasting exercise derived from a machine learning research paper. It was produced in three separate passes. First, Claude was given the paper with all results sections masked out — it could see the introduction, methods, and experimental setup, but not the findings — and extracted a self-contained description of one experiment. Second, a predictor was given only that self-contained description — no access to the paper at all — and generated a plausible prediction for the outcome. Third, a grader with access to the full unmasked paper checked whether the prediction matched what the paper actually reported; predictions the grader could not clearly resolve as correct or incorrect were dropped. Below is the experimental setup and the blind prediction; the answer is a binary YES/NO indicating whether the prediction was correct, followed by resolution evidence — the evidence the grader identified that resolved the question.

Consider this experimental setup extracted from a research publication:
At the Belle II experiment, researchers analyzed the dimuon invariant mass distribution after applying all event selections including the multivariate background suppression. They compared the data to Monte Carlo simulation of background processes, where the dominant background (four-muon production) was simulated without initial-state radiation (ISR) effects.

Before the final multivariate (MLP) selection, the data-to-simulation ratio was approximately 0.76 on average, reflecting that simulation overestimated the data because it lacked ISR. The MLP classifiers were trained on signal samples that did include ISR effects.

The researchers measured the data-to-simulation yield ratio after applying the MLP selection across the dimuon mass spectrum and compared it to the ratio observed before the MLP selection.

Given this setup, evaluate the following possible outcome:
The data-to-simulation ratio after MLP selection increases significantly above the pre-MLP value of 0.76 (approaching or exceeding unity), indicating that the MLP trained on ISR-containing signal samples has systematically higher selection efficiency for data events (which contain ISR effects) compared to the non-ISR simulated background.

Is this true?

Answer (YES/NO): YES